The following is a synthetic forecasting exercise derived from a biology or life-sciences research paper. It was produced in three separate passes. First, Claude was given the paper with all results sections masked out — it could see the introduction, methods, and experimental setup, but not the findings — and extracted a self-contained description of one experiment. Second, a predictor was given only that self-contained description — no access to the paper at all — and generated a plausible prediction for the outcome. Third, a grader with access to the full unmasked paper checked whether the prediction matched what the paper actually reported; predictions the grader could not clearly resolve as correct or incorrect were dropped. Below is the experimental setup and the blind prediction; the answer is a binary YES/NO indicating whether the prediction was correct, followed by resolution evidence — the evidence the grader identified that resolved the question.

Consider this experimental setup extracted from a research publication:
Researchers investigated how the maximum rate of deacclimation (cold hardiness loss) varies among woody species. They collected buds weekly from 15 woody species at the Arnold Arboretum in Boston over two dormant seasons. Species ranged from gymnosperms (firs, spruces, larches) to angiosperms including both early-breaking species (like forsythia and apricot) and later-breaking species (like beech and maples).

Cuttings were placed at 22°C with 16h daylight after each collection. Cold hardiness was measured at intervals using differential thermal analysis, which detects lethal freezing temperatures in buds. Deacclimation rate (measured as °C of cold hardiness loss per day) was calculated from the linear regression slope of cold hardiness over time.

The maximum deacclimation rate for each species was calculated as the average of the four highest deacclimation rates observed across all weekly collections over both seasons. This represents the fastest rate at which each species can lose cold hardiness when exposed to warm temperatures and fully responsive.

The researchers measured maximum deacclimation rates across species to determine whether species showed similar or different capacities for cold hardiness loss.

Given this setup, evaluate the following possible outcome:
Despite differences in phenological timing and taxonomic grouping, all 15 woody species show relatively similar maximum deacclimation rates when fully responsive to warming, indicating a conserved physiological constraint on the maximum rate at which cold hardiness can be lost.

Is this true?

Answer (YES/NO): NO